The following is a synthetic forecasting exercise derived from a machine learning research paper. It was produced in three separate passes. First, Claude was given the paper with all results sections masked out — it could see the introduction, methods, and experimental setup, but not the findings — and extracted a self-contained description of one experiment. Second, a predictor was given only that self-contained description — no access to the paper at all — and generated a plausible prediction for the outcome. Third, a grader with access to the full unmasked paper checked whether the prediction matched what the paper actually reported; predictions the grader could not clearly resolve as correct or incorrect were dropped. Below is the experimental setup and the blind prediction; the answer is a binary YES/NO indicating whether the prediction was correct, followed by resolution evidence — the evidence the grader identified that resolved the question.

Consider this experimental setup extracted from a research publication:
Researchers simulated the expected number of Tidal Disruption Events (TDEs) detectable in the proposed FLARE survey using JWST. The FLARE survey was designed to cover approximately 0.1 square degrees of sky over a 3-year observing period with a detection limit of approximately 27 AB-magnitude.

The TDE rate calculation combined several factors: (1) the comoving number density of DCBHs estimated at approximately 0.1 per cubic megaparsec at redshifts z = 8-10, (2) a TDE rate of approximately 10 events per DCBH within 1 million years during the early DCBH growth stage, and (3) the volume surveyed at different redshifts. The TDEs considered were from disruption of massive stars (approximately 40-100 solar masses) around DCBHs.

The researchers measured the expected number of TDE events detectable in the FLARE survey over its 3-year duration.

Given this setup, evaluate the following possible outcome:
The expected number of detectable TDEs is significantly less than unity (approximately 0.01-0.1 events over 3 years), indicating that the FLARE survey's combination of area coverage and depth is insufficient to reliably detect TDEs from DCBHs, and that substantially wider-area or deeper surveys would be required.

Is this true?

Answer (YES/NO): NO